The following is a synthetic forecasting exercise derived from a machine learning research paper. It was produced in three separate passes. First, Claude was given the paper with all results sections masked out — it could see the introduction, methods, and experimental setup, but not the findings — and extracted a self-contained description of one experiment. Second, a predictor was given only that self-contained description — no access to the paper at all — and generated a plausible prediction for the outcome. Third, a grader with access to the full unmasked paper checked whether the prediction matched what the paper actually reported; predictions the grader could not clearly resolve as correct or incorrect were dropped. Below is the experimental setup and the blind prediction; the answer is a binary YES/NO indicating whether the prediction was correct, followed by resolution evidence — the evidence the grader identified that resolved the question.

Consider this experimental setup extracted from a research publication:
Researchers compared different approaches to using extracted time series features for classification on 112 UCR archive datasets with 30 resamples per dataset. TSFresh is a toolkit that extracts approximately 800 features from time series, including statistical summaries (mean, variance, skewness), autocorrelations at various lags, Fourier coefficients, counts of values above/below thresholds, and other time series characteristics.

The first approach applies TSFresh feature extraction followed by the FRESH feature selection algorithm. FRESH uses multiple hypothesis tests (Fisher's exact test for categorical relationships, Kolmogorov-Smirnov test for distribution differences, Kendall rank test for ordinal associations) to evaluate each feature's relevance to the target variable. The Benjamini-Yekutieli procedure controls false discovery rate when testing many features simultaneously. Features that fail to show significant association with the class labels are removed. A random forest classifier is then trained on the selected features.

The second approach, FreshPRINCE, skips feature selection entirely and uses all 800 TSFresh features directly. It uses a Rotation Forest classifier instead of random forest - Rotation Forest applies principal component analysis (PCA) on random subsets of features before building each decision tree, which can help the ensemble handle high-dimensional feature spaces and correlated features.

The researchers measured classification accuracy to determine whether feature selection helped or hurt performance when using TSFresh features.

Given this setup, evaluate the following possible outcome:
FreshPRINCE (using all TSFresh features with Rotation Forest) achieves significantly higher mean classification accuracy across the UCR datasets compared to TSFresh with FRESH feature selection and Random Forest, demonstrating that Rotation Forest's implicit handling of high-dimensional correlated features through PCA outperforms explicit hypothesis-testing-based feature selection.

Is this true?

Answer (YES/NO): YES